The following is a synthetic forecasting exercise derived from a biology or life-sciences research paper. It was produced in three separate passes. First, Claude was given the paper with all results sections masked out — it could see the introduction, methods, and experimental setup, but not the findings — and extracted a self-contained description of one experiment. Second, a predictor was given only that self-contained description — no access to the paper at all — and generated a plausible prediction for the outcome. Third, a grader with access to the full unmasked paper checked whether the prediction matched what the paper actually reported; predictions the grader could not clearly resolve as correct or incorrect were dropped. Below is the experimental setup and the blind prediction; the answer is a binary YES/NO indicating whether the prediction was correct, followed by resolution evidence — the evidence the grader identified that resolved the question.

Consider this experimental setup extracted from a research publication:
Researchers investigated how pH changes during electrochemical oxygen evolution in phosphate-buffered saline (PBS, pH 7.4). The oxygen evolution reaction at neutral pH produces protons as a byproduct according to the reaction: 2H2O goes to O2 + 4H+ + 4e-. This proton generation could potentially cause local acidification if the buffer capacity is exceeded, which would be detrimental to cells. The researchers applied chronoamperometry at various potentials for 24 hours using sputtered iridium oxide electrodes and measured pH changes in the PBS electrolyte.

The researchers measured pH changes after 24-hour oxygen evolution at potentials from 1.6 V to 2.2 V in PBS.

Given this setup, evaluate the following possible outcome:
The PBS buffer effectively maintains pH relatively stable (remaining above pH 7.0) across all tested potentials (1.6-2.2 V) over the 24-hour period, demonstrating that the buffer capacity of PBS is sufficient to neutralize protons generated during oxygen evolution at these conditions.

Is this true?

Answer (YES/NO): YES